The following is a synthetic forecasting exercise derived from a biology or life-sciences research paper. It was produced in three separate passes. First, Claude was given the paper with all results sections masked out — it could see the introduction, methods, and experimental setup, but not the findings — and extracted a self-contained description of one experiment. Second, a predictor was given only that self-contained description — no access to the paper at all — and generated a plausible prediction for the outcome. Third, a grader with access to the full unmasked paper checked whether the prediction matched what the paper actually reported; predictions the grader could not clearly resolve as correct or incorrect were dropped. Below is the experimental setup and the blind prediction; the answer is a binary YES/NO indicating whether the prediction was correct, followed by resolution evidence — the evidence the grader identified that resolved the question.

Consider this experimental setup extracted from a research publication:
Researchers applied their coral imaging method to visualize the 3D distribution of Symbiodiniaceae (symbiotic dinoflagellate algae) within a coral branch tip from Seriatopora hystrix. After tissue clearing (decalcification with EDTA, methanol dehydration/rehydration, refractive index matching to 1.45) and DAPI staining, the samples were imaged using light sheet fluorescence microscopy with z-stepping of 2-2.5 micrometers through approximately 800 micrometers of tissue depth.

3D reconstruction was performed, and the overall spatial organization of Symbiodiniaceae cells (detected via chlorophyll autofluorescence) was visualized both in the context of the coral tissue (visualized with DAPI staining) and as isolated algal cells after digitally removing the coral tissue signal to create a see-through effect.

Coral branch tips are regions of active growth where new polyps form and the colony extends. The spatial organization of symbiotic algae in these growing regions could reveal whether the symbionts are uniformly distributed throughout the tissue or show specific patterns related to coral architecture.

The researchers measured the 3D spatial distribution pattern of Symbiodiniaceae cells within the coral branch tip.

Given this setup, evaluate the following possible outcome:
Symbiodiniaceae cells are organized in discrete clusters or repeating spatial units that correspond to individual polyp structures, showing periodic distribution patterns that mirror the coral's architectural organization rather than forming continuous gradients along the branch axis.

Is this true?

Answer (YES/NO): NO